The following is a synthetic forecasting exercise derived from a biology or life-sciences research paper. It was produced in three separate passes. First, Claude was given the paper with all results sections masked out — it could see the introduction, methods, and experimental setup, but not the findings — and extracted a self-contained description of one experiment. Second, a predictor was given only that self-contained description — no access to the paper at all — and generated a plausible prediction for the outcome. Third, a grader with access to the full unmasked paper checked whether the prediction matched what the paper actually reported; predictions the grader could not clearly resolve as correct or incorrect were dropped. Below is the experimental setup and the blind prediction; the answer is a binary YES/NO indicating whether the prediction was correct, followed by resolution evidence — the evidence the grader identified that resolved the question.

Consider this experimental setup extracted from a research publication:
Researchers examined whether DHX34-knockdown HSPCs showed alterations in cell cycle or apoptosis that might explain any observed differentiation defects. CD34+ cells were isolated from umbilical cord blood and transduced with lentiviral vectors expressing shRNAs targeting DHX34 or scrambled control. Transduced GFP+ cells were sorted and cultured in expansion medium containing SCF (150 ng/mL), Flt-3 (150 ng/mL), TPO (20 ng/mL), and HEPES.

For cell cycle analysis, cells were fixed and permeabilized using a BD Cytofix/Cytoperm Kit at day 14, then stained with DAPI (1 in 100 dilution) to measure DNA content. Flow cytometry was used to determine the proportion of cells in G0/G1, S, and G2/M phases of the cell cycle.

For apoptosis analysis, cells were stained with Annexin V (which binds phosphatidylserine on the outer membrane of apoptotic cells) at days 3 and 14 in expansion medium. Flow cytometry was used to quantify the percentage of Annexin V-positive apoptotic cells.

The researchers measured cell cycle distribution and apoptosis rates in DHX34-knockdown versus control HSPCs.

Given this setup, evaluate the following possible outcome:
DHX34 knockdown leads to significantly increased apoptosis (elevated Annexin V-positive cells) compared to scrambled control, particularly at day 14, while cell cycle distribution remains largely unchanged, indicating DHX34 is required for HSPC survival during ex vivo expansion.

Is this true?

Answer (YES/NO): NO